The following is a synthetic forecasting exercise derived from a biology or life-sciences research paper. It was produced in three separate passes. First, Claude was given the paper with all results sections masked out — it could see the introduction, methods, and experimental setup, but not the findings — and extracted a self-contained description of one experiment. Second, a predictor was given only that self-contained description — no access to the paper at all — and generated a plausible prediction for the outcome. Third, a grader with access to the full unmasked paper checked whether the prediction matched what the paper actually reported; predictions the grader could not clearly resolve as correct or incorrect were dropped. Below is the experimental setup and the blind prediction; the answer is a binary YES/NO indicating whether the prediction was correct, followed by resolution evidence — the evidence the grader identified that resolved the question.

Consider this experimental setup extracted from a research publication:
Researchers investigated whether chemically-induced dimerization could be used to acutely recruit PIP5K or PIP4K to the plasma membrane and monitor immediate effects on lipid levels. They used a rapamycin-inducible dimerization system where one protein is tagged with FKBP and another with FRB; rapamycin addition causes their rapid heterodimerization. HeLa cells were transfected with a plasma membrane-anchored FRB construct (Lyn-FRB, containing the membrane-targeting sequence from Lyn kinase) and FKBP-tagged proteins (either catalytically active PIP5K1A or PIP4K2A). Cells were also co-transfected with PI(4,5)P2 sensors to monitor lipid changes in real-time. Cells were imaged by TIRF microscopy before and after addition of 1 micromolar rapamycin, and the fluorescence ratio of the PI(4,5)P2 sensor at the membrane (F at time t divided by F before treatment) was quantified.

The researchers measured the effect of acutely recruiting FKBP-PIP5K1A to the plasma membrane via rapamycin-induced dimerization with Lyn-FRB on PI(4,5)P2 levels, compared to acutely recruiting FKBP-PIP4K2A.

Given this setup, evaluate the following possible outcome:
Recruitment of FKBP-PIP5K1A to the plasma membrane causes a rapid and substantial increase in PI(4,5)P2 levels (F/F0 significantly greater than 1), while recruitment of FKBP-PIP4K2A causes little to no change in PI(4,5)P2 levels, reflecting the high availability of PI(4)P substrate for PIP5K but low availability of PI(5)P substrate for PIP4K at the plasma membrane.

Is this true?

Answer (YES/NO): NO